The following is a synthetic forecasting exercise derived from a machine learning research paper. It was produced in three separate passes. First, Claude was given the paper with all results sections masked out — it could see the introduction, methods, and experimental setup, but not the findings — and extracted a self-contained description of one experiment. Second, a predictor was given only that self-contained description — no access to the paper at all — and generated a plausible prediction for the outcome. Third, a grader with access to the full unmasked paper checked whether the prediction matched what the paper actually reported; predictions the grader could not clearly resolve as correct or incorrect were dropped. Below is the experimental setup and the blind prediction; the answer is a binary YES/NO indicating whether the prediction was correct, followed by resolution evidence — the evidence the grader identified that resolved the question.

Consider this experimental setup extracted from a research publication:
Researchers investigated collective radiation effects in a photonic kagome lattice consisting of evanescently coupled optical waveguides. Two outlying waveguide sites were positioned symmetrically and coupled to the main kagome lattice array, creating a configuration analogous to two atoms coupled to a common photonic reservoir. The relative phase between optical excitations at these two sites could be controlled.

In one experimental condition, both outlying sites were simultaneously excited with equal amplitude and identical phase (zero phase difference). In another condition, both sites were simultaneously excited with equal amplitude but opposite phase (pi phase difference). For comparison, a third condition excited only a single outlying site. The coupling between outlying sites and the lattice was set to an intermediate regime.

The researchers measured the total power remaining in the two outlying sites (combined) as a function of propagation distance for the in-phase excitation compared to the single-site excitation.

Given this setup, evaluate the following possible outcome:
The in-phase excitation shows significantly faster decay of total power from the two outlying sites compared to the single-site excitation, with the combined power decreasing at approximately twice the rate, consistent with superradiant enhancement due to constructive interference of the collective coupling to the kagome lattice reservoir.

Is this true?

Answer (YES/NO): NO